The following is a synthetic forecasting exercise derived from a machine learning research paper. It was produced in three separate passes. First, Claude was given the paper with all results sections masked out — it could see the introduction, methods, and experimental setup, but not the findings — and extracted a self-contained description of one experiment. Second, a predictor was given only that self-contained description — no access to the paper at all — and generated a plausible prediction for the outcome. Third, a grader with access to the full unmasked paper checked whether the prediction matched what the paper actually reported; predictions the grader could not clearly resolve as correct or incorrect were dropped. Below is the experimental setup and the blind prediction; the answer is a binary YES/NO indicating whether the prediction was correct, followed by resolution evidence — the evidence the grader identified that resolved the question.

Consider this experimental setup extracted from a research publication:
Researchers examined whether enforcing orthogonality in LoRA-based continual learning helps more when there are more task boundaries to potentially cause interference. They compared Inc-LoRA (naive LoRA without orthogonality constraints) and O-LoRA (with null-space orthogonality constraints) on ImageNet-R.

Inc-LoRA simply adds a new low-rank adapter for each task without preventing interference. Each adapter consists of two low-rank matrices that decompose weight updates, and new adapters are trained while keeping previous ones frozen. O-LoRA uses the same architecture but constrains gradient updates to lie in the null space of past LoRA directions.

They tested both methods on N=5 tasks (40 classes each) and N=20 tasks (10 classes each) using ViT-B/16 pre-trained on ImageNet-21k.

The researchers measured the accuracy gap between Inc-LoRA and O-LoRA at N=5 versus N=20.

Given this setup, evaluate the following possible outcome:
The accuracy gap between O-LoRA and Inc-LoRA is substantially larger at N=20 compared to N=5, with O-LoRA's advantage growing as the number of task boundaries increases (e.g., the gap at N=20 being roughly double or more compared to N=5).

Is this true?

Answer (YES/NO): YES